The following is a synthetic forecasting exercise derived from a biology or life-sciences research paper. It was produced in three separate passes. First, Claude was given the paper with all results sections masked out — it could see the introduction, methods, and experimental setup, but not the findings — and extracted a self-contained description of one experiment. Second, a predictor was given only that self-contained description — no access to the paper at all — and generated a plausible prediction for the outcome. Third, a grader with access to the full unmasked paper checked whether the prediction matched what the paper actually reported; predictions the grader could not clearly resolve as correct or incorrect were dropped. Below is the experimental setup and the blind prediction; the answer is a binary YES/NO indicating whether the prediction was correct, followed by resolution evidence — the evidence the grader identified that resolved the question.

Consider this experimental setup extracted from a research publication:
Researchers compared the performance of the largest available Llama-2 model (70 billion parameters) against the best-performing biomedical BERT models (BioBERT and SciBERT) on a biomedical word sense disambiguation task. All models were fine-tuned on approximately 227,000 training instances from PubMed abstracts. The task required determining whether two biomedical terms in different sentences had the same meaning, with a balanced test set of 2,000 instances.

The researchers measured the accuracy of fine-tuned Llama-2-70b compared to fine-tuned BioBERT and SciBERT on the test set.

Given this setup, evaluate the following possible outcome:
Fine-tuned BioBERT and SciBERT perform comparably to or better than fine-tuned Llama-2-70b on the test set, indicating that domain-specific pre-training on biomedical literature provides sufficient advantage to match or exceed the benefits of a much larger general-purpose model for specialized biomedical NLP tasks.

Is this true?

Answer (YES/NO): NO